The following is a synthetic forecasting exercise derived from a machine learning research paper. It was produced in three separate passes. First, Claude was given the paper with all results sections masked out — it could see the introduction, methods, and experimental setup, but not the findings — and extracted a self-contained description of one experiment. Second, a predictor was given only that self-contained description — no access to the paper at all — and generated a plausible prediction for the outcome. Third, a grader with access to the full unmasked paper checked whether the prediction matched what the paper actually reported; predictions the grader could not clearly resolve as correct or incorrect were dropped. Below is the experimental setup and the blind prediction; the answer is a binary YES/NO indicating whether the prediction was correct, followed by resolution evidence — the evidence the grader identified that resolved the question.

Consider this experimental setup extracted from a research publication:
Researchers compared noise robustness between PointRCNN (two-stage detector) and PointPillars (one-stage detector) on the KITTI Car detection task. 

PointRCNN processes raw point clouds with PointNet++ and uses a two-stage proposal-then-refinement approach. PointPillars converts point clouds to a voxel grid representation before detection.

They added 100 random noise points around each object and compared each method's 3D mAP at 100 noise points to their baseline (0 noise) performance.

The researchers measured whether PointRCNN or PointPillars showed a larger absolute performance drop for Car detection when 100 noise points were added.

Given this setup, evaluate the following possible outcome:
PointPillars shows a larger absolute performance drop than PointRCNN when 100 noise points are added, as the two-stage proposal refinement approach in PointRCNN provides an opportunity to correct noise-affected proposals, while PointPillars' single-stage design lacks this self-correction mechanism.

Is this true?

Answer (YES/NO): NO